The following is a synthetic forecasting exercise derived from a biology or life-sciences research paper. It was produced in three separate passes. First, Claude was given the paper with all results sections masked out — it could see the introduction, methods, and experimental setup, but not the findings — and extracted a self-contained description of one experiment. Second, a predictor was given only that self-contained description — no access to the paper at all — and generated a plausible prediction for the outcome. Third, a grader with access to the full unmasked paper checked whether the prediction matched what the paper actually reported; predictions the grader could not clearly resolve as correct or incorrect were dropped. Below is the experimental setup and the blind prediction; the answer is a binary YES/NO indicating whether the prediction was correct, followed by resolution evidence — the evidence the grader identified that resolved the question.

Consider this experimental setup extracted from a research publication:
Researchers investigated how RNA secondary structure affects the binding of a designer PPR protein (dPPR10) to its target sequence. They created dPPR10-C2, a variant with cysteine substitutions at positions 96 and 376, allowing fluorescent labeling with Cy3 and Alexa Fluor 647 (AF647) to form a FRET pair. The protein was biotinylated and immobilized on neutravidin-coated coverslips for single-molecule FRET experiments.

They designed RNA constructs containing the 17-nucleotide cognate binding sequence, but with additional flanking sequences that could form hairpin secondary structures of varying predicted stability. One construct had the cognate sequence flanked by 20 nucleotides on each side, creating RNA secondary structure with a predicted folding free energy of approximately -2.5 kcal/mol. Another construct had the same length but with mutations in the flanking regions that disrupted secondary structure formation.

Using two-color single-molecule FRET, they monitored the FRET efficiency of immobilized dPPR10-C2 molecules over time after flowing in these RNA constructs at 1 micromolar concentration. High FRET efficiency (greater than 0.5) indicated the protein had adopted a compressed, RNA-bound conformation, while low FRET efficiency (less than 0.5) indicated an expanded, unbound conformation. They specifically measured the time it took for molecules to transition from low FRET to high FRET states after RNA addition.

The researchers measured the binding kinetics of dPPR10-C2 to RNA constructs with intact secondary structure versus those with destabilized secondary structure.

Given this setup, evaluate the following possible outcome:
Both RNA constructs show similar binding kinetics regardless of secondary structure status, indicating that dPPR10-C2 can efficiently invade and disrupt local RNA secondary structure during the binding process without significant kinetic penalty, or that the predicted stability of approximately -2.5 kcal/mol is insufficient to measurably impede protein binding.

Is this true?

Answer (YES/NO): NO